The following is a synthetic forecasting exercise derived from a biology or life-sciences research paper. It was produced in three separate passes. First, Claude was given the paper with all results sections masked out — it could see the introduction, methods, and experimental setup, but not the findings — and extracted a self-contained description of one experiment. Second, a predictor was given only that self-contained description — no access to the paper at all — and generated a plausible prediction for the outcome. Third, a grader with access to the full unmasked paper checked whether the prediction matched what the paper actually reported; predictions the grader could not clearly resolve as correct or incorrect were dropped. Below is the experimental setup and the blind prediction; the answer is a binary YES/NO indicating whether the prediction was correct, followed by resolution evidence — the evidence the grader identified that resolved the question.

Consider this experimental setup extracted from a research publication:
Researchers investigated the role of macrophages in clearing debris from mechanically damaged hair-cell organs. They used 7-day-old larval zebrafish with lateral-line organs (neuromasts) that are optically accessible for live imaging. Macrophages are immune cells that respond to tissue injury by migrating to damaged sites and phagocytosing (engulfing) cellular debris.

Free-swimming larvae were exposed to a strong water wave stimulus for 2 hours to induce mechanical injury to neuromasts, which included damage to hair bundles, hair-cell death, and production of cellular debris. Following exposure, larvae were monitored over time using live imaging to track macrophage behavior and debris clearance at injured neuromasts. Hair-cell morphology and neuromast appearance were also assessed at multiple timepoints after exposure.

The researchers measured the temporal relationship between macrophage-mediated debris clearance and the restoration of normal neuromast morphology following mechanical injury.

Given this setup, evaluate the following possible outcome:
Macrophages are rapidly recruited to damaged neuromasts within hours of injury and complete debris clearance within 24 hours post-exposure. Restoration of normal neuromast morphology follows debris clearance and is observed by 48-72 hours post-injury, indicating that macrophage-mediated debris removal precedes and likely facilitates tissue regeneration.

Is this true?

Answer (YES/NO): NO